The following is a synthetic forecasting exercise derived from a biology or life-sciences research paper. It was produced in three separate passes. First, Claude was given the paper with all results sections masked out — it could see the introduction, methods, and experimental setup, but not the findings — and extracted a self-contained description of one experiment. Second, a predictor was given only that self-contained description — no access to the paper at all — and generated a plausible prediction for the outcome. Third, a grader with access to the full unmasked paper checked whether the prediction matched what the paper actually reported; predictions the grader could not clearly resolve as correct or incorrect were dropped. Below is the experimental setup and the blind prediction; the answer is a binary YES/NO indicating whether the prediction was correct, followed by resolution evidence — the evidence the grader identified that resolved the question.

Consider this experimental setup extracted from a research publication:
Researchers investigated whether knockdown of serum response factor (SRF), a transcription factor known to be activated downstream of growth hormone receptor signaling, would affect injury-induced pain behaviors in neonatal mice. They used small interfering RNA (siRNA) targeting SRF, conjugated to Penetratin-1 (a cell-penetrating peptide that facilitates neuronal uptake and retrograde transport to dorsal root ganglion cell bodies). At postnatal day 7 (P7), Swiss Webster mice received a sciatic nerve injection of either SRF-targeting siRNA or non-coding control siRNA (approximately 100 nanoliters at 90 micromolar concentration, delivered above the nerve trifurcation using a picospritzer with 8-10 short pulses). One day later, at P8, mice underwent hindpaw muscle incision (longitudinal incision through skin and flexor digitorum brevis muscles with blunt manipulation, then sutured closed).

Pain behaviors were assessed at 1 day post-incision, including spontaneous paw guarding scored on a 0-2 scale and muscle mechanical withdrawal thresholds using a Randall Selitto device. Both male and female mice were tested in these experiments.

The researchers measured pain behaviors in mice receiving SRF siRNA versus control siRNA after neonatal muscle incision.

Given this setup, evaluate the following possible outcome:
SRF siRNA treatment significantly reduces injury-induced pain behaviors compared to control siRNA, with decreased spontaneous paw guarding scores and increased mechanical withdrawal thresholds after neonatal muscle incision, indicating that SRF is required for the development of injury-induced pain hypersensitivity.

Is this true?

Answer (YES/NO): YES